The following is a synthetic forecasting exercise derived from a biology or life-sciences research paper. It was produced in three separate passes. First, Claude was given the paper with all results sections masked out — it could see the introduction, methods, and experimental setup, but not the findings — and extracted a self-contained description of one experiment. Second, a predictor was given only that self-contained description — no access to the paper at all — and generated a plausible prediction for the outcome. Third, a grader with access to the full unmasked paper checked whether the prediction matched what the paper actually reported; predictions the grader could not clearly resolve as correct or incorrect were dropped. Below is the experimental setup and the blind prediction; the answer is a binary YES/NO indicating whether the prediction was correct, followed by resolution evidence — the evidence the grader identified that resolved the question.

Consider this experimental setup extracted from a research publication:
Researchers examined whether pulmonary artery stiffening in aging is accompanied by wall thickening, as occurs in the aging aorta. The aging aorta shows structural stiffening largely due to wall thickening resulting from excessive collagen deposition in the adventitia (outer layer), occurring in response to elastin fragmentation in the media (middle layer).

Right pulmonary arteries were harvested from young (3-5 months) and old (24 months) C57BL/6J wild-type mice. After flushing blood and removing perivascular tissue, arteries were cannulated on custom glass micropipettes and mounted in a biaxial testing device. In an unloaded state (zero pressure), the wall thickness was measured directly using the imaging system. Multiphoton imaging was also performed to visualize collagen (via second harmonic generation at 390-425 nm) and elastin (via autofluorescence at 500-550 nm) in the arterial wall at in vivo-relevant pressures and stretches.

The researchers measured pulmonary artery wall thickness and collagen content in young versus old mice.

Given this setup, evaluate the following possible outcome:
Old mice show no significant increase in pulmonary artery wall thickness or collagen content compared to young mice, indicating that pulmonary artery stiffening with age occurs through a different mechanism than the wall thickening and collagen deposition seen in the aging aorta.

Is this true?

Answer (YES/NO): NO